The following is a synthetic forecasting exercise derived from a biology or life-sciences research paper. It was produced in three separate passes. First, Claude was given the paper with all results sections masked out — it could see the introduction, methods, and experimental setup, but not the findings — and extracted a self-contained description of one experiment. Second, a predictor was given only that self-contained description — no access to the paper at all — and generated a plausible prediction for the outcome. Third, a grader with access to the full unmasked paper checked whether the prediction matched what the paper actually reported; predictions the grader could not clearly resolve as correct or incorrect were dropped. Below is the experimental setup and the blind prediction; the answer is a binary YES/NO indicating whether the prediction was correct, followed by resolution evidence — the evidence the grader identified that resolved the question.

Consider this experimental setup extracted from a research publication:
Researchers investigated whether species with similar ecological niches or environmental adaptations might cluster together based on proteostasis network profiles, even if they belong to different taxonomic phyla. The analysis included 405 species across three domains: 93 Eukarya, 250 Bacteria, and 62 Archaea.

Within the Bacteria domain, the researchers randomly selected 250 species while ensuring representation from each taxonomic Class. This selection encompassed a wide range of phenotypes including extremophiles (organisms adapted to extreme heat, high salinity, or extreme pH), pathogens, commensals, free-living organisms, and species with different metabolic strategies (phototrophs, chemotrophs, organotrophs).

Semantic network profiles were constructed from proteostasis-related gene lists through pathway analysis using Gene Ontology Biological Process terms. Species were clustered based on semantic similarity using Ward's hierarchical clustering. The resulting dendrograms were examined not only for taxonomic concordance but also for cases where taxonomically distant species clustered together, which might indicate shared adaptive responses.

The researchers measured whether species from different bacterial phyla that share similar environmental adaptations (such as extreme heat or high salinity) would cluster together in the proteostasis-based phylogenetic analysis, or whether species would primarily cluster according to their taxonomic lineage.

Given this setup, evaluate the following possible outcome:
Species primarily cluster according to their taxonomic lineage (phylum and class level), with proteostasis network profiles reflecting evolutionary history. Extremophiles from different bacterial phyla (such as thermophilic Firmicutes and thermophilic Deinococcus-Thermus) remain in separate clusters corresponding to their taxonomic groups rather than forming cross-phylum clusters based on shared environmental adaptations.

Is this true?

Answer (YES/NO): NO